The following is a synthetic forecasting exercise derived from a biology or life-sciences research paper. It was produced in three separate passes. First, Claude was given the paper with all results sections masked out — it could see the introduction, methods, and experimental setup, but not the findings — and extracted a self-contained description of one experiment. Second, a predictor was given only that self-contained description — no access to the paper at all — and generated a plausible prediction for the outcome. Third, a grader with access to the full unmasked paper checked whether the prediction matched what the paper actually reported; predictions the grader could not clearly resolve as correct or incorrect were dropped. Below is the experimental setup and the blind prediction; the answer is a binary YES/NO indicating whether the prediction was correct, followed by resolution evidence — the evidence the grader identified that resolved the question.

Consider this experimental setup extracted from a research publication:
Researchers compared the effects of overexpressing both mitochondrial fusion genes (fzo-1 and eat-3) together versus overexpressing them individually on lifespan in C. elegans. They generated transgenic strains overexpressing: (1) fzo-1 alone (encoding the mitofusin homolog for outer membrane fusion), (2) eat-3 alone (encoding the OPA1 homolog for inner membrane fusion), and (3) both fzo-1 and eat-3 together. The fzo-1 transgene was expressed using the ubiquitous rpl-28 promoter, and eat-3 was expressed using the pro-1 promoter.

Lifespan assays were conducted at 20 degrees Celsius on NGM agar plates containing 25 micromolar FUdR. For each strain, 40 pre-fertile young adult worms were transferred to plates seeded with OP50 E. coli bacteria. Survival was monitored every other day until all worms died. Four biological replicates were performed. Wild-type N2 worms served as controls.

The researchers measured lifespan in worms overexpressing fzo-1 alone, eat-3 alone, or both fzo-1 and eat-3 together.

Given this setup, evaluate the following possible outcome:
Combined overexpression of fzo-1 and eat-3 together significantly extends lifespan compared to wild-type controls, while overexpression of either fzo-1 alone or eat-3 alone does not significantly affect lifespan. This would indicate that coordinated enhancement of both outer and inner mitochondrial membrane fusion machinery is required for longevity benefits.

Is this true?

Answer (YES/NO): NO